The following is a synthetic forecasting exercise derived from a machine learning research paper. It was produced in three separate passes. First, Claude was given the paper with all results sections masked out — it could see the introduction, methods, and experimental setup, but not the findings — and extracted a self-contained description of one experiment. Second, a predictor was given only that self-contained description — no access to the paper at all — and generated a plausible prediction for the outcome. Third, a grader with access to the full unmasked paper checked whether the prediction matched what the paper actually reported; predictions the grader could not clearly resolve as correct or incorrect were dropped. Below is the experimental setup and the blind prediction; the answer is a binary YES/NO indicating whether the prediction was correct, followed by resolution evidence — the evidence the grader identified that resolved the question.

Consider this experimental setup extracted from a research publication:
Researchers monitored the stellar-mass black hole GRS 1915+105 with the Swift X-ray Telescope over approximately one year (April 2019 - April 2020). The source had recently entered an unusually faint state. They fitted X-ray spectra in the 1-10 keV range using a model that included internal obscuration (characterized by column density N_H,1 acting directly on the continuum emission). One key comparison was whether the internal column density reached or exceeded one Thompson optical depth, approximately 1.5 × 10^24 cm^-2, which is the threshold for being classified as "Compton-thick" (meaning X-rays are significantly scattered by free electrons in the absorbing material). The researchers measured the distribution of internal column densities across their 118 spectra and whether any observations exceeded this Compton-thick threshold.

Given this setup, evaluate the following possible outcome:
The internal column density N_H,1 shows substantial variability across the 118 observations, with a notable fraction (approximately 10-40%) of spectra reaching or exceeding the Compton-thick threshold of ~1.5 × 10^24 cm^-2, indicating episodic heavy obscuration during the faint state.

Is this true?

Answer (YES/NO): YES